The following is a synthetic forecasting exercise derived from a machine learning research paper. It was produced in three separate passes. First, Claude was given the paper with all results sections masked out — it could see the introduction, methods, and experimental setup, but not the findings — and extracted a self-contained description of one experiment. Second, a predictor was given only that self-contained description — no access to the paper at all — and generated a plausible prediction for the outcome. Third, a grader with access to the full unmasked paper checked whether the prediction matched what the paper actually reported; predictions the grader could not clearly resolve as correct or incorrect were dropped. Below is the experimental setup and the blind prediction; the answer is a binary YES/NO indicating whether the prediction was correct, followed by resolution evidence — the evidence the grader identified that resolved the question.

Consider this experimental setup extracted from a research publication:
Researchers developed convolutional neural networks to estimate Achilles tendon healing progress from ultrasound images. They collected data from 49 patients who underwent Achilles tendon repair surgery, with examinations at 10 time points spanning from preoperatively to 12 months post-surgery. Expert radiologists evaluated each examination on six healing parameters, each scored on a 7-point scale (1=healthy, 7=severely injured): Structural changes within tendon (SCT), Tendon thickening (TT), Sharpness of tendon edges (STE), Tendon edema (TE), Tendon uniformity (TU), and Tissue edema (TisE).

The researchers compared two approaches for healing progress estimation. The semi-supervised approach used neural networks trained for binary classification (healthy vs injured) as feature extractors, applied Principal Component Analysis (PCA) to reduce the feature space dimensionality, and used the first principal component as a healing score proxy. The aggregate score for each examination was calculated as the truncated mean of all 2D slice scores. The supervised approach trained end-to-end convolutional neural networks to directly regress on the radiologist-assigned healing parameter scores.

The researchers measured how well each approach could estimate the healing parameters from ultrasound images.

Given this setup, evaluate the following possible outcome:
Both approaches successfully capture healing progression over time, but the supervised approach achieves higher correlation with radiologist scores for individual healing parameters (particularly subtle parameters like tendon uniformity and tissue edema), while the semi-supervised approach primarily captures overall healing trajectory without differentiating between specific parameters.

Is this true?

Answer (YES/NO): NO